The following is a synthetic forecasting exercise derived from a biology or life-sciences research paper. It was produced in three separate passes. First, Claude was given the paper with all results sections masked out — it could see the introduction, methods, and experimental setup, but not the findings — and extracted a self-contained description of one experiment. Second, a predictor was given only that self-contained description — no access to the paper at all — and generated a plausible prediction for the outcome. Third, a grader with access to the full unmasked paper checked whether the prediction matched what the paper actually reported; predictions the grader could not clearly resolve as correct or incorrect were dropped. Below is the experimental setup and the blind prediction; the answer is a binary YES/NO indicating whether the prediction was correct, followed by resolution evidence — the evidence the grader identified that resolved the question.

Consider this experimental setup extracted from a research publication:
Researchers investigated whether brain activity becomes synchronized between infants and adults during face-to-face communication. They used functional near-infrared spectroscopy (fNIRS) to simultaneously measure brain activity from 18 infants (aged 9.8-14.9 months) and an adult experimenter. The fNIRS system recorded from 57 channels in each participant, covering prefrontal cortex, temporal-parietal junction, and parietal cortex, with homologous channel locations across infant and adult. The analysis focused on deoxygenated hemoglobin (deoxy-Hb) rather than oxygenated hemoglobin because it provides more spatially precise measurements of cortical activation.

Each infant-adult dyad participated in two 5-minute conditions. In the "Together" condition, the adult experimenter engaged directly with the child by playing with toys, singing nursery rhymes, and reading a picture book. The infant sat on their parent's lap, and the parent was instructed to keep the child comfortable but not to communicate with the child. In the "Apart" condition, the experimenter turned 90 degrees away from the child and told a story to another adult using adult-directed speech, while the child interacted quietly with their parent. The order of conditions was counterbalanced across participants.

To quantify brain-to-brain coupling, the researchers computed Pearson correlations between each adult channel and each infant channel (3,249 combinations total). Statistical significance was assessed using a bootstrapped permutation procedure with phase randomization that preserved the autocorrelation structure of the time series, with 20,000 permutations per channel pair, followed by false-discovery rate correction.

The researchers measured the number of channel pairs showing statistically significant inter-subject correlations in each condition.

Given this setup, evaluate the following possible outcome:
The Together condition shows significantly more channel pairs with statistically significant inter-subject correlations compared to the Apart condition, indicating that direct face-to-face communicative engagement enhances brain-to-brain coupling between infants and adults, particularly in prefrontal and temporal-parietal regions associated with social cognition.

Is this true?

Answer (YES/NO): YES